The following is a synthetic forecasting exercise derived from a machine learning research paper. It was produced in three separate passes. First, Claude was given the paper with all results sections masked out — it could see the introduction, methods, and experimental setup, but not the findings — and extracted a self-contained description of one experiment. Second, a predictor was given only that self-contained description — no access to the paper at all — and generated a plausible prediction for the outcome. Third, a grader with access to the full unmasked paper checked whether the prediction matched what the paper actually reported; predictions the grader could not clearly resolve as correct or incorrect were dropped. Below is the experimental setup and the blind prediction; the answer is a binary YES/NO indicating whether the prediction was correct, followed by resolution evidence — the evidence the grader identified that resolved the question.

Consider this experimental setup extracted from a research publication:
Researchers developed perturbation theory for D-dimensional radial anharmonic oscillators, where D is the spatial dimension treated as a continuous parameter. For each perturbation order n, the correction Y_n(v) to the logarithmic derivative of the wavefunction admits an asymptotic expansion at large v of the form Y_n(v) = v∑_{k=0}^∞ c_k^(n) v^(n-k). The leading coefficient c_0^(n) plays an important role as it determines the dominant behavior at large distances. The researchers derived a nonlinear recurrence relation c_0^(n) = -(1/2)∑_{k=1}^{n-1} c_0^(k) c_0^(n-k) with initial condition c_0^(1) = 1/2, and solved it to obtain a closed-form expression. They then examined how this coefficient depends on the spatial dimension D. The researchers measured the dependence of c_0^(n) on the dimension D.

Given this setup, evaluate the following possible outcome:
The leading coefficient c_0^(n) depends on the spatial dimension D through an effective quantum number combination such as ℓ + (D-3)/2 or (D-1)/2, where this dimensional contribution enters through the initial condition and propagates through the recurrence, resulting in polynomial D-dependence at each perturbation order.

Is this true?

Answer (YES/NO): NO